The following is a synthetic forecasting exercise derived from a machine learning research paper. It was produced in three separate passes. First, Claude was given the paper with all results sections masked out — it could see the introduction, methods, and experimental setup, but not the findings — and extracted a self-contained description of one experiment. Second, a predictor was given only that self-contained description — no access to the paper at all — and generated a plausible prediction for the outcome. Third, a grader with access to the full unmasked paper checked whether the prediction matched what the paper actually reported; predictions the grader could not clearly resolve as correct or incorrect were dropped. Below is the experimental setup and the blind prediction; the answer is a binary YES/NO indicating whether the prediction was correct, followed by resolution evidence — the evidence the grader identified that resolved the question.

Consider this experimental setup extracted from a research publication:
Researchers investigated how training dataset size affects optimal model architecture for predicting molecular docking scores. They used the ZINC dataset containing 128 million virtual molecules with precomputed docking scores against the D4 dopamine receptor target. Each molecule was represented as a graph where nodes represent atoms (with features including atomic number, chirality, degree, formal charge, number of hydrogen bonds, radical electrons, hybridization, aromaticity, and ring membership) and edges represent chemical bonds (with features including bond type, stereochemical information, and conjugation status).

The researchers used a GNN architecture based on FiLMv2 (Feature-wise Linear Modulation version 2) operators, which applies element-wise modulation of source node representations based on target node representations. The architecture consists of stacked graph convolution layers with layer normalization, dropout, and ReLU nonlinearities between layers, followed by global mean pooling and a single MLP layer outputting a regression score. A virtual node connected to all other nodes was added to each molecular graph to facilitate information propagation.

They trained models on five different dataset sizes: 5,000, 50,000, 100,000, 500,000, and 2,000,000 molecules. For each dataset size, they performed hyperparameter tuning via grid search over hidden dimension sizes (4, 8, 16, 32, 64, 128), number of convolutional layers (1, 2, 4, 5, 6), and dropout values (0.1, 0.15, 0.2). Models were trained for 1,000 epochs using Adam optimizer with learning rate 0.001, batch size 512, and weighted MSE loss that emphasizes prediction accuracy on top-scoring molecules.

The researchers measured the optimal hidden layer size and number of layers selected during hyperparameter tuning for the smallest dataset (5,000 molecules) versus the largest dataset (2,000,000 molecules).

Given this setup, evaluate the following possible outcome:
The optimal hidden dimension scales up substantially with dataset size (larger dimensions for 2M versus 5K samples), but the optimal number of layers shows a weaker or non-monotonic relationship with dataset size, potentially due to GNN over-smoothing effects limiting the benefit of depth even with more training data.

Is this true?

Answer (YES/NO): YES